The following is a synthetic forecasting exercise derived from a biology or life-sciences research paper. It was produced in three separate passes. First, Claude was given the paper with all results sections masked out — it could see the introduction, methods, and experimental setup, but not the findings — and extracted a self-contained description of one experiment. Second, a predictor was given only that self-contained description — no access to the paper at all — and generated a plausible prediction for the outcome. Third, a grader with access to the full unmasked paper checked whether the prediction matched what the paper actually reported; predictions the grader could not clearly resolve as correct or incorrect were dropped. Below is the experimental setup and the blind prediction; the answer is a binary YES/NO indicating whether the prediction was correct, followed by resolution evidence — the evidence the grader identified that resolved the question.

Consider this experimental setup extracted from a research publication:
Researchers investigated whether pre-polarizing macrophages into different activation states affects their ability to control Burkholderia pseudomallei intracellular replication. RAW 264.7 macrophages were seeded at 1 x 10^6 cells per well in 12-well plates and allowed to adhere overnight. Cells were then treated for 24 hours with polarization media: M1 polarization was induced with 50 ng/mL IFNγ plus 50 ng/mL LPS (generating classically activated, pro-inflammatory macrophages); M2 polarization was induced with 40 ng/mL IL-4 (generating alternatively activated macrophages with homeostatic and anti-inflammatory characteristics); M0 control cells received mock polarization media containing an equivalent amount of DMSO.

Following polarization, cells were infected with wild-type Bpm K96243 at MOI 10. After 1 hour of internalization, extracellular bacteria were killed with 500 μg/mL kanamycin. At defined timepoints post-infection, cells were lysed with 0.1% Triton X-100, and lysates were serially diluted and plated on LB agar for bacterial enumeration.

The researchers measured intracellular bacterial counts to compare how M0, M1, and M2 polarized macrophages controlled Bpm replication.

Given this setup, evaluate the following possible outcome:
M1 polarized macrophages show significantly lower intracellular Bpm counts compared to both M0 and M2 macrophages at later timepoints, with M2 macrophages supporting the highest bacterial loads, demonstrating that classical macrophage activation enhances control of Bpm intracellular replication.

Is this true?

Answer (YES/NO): NO